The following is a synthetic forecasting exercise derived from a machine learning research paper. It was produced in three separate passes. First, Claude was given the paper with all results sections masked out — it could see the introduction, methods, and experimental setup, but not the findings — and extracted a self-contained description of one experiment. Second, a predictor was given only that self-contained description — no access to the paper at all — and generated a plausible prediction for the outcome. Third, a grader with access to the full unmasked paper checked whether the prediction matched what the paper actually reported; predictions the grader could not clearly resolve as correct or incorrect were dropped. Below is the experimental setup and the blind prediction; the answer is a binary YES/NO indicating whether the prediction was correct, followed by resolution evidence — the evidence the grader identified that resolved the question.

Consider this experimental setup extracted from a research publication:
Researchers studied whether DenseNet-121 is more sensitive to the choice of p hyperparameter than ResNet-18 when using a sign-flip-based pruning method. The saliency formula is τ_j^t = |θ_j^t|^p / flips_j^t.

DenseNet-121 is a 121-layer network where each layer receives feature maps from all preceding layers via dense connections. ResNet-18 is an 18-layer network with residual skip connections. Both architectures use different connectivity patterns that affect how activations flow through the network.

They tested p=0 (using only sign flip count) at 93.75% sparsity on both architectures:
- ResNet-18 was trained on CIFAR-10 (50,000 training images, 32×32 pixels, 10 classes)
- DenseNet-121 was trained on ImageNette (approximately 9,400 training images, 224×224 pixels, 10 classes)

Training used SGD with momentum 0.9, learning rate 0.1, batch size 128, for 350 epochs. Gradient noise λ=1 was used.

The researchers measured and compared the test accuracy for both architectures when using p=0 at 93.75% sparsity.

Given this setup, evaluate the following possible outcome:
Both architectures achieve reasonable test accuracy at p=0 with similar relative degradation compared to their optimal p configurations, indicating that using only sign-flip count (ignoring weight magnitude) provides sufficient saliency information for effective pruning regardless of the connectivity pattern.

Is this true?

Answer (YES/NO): NO